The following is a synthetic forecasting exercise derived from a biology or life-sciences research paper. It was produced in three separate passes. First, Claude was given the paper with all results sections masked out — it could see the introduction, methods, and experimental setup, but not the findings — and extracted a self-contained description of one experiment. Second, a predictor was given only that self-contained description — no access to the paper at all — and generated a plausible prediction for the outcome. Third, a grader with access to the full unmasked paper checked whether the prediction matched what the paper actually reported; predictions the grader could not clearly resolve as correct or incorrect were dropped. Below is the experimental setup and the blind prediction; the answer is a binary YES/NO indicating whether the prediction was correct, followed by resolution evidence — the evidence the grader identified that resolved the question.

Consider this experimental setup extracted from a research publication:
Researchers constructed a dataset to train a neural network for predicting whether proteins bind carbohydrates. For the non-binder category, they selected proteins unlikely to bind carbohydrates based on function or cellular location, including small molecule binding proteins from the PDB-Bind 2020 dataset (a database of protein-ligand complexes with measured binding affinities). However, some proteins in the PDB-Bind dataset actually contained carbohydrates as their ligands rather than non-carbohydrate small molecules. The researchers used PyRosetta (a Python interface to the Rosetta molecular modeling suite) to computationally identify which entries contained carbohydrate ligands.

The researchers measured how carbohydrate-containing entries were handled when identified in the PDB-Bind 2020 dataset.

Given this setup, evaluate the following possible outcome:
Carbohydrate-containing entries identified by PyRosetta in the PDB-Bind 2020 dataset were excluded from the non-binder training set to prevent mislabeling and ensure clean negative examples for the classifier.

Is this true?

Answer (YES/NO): NO